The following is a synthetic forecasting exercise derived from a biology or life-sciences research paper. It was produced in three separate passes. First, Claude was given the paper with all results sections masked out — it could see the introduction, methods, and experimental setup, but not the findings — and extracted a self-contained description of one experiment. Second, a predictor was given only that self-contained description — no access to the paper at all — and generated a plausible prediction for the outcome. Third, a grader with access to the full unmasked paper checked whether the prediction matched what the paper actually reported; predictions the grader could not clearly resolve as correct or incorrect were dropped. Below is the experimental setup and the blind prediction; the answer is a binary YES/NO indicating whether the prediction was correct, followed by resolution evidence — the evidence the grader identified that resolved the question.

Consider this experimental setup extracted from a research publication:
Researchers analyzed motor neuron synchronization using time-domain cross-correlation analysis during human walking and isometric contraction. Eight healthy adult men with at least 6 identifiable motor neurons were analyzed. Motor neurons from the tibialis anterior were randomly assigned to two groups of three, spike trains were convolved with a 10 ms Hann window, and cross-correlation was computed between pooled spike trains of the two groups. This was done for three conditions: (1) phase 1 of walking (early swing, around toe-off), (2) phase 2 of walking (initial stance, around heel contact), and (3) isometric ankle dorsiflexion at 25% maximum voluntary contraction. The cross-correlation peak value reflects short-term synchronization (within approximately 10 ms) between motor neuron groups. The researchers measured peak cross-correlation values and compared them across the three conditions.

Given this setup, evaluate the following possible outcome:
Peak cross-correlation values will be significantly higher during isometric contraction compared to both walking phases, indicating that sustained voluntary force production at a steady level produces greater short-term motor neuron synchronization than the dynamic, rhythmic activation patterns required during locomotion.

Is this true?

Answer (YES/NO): NO